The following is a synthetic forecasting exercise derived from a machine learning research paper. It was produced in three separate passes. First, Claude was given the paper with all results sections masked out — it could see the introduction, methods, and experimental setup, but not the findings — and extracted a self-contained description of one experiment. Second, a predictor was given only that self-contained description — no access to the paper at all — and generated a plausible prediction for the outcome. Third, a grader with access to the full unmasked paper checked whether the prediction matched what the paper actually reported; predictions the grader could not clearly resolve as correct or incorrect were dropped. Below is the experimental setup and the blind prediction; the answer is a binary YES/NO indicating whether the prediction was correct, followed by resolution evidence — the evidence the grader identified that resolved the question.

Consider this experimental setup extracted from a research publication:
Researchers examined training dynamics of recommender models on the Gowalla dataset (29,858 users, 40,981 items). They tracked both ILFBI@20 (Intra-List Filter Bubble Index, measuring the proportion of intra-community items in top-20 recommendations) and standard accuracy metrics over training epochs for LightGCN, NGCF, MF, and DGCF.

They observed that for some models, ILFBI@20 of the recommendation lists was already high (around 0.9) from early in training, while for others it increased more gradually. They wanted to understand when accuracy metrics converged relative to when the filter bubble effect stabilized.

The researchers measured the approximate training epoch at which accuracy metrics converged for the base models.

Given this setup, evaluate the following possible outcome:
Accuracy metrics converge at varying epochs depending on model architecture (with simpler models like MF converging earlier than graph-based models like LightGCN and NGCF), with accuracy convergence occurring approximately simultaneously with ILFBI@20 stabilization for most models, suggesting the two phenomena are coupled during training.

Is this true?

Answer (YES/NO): NO